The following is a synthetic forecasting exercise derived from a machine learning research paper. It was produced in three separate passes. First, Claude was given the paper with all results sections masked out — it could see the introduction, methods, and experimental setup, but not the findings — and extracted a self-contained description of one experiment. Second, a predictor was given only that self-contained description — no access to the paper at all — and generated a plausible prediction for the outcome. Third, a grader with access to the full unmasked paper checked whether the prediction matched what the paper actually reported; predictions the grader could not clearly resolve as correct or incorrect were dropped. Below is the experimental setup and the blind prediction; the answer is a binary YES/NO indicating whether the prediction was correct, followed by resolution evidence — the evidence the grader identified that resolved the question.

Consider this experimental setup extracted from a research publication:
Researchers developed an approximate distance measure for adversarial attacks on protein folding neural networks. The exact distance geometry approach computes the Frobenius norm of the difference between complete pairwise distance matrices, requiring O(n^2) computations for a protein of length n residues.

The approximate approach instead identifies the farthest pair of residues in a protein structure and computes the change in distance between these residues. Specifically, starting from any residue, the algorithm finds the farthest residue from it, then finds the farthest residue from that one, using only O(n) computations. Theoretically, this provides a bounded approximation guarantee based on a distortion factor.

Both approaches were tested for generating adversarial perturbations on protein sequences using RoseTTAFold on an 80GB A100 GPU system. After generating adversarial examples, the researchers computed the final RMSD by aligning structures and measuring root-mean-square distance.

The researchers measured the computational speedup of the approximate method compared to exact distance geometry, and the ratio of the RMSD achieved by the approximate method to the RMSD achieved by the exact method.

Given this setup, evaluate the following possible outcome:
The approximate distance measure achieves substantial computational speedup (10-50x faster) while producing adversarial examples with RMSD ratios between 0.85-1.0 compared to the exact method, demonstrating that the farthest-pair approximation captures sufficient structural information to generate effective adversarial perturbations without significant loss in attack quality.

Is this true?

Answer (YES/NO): NO